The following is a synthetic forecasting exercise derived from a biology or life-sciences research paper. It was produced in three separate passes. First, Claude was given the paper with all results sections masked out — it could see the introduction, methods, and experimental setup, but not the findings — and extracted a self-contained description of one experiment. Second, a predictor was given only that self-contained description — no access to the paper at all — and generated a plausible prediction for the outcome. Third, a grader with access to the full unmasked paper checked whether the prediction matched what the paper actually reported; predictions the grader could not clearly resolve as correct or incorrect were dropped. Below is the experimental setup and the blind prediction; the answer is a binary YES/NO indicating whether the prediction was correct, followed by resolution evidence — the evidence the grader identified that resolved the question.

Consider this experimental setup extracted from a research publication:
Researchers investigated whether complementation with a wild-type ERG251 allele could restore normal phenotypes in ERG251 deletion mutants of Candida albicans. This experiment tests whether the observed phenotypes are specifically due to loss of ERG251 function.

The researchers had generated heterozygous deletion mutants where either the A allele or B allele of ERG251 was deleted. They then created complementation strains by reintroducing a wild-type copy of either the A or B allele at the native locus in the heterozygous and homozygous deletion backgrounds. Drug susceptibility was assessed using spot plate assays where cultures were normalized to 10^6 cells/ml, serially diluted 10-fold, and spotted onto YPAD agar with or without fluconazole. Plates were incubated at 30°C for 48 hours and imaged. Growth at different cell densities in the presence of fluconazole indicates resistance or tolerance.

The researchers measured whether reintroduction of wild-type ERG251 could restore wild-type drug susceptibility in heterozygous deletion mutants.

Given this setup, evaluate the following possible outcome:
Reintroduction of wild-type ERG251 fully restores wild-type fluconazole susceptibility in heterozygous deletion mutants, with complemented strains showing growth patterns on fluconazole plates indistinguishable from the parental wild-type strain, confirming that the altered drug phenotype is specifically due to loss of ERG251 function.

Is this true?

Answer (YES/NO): YES